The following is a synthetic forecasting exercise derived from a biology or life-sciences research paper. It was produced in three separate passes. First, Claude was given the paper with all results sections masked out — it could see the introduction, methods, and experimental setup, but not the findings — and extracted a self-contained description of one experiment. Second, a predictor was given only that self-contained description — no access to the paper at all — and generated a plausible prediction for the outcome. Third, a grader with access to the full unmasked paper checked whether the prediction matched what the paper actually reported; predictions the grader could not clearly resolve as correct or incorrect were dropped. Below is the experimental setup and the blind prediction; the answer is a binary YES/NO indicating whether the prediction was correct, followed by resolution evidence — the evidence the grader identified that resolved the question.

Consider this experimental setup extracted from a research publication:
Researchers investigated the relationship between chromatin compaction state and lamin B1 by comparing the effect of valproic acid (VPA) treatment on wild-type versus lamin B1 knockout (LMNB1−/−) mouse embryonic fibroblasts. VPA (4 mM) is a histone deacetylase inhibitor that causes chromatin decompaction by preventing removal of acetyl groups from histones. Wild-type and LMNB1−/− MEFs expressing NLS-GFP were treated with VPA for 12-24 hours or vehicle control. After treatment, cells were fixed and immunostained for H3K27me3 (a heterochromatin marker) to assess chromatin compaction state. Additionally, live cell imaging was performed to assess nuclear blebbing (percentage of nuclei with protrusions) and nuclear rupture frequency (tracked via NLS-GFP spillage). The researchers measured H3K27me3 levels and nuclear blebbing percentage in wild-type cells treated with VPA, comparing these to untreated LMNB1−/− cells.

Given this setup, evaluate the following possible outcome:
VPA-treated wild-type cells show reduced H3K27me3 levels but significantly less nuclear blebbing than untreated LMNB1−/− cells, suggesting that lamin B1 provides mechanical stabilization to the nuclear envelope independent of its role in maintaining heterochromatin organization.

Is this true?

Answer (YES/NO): NO